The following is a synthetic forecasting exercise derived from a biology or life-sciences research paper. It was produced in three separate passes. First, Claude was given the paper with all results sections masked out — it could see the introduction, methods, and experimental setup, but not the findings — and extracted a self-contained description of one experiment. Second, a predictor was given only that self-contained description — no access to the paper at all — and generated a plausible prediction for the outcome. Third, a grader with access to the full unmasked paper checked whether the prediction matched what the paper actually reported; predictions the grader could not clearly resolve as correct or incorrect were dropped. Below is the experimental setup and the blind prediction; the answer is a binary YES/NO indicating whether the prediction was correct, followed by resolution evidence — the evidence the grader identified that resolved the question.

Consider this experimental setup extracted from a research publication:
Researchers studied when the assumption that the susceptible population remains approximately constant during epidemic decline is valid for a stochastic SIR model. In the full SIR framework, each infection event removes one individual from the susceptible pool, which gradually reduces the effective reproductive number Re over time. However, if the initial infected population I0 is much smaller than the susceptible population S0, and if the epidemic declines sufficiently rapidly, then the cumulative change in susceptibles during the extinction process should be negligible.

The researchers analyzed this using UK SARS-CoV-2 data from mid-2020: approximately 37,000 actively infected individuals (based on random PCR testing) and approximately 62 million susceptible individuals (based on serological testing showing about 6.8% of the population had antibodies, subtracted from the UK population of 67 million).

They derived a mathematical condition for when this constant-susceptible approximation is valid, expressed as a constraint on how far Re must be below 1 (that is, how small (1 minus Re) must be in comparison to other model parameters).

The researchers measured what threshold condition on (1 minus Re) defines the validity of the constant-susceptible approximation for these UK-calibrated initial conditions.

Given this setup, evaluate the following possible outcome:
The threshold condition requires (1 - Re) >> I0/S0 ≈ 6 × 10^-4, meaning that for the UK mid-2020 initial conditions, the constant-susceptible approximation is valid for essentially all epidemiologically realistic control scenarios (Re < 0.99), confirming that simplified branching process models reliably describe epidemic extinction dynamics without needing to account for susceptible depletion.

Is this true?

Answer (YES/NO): NO